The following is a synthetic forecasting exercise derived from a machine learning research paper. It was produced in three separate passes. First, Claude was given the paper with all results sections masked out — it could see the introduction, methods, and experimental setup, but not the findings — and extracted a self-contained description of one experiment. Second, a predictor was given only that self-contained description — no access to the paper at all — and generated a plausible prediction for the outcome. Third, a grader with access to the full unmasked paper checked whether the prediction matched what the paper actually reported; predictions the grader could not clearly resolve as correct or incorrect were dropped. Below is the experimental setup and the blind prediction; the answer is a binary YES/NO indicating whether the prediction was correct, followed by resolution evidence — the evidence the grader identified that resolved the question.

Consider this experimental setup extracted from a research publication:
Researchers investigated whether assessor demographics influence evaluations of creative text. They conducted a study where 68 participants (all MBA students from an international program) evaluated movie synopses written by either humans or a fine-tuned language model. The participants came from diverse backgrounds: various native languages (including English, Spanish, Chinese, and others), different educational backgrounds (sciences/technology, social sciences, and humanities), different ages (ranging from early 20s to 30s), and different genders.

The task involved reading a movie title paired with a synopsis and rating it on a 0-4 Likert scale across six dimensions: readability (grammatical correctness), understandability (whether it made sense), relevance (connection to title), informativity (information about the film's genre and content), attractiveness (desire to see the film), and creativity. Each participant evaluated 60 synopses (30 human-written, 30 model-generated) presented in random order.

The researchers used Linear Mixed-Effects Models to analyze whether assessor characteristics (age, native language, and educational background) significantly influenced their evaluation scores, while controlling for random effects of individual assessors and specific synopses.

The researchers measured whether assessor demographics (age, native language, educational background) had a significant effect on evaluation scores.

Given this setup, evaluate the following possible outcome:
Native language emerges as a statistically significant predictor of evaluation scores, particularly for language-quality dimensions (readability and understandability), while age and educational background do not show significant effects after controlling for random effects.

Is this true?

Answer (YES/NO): NO